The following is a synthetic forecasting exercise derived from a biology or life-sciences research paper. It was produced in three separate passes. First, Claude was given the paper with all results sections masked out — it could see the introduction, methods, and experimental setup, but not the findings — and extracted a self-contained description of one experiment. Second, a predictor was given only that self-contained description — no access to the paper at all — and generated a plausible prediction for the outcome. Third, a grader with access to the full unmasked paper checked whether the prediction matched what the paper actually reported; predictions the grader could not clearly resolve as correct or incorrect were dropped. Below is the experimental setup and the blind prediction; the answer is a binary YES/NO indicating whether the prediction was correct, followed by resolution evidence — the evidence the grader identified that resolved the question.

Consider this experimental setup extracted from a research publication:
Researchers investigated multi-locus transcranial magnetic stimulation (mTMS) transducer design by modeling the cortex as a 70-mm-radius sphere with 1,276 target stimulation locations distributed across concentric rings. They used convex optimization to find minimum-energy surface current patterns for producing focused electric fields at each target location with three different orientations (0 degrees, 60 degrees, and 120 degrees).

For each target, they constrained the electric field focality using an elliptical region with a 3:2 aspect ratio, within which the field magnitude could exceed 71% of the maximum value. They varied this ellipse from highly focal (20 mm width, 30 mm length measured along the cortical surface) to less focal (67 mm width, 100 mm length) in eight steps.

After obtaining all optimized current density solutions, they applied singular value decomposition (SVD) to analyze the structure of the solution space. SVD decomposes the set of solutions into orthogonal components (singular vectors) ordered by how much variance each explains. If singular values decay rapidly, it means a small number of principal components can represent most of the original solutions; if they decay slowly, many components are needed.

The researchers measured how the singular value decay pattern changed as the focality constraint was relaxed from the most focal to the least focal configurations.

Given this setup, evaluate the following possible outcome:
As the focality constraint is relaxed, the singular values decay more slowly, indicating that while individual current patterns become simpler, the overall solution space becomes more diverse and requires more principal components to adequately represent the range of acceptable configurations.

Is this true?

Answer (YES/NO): NO